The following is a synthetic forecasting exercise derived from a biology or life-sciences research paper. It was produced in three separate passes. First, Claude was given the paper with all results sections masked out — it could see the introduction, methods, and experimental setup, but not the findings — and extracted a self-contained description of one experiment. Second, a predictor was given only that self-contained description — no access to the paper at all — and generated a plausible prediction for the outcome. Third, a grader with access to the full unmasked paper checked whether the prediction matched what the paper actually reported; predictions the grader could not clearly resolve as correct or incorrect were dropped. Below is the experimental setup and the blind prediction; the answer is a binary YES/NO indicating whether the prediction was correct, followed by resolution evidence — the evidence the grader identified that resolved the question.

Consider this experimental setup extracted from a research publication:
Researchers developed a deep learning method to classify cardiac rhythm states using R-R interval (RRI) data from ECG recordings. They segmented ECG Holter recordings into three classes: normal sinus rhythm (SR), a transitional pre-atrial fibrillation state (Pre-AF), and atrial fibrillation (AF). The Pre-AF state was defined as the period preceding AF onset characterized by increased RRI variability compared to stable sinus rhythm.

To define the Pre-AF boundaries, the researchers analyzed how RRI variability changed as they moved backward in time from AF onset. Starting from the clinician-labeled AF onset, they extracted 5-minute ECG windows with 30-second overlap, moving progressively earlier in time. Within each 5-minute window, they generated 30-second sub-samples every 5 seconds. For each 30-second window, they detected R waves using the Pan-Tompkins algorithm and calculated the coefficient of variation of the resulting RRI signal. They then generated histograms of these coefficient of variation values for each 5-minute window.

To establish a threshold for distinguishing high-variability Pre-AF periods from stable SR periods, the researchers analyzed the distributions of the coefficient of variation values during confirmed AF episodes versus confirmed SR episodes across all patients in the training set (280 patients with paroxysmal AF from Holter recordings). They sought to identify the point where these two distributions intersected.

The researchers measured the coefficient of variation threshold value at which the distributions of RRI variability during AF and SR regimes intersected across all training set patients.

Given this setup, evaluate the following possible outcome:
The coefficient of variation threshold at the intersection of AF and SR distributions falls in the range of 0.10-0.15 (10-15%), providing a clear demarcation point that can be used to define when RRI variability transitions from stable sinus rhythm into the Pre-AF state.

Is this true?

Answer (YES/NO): NO